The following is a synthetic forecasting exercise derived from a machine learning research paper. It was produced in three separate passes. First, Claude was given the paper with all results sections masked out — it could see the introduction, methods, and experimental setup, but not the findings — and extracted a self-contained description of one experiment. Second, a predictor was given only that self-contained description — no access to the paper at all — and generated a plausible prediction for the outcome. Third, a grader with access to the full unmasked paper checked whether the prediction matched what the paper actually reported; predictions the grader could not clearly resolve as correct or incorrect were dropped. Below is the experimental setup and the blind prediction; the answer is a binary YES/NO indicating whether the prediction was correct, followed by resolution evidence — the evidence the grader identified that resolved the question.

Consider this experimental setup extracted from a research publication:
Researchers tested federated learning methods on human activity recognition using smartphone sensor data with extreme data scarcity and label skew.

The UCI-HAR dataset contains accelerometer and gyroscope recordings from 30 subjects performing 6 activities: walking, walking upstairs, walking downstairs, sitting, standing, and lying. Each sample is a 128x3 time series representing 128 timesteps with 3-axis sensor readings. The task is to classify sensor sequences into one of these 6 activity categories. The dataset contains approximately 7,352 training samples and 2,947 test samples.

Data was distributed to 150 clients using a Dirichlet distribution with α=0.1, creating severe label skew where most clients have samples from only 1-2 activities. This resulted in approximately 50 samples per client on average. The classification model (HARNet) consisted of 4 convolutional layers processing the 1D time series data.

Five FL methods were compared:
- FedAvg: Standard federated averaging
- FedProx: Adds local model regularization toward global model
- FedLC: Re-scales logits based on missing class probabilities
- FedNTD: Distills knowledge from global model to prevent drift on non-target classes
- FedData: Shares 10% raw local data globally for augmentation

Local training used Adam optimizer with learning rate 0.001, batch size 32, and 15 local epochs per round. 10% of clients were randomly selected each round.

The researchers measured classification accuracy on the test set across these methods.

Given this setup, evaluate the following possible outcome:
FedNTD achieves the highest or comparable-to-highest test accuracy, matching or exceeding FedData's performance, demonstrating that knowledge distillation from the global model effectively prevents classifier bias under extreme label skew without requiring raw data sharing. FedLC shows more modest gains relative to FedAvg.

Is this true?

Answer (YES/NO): NO